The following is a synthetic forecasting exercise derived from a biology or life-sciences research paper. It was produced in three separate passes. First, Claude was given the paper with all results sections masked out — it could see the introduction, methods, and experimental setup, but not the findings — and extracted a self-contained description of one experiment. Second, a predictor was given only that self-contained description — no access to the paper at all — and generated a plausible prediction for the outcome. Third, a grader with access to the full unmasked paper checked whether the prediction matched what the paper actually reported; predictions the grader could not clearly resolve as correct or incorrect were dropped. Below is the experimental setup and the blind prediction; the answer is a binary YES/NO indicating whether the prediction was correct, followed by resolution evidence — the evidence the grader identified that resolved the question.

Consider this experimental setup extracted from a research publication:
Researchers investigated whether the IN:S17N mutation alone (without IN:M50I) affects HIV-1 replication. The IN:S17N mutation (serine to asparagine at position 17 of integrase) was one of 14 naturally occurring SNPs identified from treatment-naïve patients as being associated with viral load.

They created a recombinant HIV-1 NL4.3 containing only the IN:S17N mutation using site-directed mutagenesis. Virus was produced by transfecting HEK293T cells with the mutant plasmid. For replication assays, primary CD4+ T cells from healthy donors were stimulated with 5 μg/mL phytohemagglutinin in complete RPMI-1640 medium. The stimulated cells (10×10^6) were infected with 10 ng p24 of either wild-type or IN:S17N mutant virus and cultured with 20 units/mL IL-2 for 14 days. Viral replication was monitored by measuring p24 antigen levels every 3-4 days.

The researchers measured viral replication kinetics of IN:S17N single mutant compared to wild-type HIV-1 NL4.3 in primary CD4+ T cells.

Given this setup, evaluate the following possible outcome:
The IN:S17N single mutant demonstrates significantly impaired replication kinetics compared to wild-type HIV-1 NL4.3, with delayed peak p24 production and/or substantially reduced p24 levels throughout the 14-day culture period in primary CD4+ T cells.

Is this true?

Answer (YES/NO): NO